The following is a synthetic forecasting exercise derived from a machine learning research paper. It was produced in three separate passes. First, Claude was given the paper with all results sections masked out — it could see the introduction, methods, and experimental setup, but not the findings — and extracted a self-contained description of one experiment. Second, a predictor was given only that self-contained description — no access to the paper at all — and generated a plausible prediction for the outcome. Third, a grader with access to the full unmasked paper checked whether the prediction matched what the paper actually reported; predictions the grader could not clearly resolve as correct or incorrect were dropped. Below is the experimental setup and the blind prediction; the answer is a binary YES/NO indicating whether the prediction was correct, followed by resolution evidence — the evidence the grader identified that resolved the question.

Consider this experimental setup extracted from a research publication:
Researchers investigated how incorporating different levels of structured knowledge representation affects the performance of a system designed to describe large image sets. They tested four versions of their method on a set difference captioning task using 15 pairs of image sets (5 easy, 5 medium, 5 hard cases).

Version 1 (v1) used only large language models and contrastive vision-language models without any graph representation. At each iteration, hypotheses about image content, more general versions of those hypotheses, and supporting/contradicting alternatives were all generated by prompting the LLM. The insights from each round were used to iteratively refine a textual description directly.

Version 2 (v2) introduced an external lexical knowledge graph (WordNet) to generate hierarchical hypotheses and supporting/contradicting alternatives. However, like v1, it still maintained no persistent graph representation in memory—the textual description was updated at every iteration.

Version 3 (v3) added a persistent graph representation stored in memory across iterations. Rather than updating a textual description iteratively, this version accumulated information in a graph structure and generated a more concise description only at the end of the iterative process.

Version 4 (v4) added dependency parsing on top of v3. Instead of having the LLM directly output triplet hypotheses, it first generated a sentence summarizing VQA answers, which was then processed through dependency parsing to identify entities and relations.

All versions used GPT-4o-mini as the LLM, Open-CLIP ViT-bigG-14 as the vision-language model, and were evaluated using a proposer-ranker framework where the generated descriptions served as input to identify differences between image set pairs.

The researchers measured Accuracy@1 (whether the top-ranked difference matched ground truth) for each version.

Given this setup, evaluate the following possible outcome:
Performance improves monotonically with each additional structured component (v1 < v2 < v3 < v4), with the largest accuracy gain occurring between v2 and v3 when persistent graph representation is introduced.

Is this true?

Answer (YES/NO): NO